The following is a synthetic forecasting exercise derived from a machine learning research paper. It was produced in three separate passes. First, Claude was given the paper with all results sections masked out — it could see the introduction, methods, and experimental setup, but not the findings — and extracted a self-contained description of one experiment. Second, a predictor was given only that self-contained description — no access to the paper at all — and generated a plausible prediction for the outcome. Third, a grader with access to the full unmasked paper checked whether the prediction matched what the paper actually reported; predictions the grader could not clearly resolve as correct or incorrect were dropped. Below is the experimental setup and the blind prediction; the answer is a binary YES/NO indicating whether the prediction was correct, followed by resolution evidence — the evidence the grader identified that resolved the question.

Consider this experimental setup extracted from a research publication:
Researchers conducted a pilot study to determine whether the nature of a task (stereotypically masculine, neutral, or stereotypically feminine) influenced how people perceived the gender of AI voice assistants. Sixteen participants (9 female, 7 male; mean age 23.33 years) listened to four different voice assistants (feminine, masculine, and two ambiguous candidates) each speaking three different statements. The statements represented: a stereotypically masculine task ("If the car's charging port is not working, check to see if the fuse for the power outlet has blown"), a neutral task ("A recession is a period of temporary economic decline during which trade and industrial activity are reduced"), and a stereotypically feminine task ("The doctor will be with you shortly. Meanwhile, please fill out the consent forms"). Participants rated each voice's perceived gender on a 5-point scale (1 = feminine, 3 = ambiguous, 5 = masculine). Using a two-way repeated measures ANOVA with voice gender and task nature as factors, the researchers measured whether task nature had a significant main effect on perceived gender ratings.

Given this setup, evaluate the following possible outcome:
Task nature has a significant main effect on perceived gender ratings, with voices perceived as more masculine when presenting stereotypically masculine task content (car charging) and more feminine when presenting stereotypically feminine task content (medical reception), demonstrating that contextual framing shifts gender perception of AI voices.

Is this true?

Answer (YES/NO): NO